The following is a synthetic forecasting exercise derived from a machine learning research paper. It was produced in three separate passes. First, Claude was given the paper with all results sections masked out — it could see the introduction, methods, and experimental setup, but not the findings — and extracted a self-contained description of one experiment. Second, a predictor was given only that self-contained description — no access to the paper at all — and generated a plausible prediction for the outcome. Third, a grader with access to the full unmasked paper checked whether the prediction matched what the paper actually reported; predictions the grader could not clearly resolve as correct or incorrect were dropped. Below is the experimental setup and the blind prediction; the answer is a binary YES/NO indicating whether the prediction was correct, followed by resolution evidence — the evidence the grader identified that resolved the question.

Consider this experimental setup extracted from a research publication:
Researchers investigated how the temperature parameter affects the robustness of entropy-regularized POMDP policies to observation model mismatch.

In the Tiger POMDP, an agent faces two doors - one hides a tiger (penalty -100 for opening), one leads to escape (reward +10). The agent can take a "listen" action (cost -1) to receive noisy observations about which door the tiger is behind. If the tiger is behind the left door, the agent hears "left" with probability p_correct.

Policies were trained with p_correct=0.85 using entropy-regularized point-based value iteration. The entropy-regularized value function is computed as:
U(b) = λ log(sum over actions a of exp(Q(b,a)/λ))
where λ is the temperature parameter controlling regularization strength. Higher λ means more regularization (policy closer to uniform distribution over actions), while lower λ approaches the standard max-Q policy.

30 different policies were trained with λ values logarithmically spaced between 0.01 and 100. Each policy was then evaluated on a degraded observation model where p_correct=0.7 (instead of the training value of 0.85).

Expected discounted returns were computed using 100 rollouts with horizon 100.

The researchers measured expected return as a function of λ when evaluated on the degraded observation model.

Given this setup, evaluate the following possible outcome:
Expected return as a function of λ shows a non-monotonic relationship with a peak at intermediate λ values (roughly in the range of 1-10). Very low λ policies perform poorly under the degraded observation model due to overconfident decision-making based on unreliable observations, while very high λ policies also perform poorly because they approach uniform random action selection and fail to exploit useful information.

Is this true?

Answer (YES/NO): YES